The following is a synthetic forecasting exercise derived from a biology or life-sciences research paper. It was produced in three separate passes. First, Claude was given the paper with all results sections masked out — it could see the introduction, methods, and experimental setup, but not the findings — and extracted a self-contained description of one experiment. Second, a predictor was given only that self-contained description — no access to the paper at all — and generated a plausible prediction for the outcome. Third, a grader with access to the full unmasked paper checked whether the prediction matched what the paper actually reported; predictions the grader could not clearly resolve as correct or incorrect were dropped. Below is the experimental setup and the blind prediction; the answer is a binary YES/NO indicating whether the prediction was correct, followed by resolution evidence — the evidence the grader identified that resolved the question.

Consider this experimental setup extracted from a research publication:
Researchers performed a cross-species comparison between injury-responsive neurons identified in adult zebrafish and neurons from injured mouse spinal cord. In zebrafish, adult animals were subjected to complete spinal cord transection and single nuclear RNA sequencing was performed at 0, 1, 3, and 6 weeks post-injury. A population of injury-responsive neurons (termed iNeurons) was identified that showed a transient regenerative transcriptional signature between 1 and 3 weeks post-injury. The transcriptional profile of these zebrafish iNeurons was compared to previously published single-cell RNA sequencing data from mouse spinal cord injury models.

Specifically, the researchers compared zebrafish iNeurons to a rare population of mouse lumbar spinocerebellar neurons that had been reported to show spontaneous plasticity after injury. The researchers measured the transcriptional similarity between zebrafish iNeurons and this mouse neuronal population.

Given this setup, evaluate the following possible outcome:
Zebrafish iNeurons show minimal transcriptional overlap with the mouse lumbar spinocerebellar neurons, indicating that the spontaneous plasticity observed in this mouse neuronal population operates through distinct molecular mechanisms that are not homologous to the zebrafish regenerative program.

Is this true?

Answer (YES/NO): NO